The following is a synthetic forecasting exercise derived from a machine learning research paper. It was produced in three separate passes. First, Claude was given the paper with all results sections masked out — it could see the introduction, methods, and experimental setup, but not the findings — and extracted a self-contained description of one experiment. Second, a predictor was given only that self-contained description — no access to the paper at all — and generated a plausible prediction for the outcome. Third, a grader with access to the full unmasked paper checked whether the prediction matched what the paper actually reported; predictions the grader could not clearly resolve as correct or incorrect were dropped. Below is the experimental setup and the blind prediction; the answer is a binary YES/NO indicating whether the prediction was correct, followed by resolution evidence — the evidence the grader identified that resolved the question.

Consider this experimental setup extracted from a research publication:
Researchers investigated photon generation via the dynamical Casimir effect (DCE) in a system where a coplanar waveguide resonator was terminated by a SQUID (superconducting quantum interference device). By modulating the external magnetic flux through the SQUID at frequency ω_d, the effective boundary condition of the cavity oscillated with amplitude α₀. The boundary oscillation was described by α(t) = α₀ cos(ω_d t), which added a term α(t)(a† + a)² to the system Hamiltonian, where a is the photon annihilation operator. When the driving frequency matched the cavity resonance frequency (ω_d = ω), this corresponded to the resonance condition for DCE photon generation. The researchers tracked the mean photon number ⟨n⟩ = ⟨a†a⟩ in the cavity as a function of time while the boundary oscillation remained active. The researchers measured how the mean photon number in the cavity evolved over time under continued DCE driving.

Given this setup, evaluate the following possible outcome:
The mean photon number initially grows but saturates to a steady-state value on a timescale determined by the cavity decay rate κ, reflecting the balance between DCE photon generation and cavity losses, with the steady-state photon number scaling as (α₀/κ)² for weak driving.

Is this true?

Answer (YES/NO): NO